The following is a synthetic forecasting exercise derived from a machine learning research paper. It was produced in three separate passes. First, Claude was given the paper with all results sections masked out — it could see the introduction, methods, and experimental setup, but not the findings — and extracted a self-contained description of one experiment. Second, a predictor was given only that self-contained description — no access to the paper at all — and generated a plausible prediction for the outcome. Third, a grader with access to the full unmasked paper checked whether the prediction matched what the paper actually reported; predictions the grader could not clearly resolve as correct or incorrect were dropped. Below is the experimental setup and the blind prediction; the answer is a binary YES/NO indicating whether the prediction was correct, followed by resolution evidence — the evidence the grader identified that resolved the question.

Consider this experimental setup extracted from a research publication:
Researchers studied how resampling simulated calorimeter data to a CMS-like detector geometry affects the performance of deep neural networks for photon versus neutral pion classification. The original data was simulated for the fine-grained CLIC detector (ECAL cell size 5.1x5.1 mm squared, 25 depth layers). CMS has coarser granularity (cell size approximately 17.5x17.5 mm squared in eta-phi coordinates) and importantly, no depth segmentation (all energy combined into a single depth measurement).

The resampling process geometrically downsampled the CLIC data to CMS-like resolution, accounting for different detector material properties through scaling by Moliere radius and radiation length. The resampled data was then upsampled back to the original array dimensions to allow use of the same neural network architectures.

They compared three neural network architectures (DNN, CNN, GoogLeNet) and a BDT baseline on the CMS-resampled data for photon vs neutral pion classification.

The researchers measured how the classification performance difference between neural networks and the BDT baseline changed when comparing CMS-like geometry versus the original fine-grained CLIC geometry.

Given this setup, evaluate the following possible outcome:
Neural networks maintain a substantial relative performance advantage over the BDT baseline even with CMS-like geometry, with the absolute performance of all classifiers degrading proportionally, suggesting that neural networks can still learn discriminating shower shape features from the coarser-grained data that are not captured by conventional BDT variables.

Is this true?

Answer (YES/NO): NO